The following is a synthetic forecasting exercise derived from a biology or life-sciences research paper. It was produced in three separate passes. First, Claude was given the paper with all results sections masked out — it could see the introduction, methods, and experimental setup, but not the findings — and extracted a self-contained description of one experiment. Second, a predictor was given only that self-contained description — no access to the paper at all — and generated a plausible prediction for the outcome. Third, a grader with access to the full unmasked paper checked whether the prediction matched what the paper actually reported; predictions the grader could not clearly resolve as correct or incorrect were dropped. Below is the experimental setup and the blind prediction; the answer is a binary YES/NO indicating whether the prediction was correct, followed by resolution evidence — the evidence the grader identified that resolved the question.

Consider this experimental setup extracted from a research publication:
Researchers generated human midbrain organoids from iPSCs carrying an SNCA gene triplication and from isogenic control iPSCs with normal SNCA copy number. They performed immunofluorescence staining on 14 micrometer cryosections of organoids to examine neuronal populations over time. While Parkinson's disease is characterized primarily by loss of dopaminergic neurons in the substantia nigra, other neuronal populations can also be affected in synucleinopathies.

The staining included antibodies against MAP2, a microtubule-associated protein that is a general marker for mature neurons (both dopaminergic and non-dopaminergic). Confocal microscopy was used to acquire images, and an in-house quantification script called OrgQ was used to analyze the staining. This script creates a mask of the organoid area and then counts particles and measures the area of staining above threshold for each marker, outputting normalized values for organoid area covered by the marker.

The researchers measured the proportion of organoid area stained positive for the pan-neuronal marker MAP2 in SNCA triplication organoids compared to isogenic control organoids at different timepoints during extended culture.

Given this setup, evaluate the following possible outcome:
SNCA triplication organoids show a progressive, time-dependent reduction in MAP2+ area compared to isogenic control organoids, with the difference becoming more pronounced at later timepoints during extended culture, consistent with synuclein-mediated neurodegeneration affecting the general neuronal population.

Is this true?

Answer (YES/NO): NO